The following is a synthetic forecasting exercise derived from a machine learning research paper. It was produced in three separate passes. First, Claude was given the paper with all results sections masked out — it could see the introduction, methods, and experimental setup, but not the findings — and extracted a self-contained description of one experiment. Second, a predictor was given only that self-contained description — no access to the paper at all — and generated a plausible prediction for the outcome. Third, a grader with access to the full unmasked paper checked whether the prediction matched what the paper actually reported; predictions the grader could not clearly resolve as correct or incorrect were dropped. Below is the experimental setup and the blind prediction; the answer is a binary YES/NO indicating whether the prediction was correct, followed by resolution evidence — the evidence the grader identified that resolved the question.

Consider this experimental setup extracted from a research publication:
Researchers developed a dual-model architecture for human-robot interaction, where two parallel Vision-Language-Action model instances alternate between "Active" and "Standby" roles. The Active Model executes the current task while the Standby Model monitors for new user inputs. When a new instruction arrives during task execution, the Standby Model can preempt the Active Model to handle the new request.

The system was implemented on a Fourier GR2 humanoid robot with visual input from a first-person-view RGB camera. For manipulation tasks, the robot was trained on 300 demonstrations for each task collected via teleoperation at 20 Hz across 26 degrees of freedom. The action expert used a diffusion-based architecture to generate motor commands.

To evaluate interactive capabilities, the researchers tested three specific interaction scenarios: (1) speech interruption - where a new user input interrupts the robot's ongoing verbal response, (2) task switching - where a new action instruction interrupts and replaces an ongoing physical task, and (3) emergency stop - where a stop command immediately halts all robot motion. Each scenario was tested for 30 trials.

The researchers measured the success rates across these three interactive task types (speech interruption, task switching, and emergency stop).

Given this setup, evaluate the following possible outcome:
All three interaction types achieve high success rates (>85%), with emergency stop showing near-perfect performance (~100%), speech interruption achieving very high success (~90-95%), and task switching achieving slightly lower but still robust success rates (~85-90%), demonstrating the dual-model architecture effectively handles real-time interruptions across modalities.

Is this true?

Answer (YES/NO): NO